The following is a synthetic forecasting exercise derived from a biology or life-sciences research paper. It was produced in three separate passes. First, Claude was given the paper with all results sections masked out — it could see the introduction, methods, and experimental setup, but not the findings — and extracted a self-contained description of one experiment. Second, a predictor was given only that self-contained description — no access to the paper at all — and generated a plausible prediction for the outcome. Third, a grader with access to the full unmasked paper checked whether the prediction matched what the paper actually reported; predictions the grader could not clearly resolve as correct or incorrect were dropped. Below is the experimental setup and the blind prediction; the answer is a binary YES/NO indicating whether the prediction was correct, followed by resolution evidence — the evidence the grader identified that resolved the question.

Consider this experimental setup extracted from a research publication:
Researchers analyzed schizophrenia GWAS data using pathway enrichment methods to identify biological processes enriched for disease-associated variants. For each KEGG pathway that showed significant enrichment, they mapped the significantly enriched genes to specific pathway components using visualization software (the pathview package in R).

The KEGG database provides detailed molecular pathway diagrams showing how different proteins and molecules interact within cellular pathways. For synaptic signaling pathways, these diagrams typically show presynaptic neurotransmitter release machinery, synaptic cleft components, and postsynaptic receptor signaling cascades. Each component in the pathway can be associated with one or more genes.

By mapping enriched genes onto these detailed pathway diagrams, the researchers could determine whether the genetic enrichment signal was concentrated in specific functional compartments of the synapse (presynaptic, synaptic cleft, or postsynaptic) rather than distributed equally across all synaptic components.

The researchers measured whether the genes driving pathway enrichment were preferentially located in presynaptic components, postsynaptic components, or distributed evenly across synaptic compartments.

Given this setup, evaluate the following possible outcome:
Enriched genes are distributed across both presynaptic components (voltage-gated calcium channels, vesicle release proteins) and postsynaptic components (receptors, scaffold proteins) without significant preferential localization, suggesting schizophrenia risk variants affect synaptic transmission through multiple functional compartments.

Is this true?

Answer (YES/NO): NO